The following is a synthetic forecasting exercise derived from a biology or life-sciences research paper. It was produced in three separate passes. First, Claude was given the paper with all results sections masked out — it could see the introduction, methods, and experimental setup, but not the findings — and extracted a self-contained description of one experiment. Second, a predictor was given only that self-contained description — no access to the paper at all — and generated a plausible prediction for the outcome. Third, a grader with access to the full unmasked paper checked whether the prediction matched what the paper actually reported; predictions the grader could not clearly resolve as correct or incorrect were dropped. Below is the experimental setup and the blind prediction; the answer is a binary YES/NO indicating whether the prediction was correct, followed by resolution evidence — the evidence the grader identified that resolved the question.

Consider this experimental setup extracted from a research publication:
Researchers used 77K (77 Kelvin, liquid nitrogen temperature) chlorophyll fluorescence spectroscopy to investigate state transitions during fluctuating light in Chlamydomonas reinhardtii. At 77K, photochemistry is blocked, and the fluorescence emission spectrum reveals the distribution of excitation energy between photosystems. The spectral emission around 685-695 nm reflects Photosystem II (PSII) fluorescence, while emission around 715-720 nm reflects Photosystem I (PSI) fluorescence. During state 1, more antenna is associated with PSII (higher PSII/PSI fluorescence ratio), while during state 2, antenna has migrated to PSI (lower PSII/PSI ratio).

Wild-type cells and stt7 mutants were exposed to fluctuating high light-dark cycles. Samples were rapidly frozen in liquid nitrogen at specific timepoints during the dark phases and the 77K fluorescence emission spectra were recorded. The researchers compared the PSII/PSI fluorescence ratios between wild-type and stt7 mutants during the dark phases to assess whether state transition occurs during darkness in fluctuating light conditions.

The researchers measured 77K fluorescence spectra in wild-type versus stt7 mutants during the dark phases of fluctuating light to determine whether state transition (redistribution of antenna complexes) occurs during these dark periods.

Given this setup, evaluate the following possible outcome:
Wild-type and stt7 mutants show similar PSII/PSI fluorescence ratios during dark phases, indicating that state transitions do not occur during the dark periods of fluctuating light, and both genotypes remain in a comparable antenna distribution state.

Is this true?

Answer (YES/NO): NO